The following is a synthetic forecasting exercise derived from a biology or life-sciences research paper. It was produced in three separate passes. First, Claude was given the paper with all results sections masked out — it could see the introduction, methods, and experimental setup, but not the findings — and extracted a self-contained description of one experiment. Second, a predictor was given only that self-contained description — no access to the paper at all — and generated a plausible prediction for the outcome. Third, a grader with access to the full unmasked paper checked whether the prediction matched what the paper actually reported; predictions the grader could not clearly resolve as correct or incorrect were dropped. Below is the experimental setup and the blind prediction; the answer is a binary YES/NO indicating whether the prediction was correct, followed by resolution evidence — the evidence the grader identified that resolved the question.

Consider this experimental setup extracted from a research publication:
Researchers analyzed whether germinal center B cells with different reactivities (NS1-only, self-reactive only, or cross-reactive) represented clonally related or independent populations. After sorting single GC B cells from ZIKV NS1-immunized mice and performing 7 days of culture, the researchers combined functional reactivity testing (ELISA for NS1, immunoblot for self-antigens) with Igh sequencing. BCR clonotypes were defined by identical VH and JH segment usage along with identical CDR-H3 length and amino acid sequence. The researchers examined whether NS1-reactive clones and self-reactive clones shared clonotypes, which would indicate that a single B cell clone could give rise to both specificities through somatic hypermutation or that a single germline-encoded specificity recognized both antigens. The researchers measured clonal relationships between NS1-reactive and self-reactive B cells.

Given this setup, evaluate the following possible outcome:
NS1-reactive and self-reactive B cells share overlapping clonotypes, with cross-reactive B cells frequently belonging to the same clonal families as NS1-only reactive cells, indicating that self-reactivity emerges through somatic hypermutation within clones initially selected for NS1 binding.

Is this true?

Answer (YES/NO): NO